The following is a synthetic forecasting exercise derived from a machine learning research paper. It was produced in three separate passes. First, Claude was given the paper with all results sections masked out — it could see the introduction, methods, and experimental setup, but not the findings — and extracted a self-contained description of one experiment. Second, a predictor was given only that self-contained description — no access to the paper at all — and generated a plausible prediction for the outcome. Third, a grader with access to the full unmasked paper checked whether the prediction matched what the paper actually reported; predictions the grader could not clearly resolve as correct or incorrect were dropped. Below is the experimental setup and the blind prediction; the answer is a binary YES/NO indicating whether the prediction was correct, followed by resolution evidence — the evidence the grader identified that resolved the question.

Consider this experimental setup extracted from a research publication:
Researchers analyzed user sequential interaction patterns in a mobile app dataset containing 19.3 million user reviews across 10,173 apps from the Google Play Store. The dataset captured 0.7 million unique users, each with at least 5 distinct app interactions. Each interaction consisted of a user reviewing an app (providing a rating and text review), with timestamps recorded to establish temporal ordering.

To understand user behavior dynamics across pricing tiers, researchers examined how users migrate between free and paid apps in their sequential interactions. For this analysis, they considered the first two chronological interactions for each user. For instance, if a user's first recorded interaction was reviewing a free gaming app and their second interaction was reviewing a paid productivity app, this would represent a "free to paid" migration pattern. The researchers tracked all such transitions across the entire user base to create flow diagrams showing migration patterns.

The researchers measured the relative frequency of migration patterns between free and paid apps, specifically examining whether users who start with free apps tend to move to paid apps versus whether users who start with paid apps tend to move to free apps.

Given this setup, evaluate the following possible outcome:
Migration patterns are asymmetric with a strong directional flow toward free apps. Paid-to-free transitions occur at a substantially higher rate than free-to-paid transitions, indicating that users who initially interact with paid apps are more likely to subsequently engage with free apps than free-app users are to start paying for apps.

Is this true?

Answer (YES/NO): YES